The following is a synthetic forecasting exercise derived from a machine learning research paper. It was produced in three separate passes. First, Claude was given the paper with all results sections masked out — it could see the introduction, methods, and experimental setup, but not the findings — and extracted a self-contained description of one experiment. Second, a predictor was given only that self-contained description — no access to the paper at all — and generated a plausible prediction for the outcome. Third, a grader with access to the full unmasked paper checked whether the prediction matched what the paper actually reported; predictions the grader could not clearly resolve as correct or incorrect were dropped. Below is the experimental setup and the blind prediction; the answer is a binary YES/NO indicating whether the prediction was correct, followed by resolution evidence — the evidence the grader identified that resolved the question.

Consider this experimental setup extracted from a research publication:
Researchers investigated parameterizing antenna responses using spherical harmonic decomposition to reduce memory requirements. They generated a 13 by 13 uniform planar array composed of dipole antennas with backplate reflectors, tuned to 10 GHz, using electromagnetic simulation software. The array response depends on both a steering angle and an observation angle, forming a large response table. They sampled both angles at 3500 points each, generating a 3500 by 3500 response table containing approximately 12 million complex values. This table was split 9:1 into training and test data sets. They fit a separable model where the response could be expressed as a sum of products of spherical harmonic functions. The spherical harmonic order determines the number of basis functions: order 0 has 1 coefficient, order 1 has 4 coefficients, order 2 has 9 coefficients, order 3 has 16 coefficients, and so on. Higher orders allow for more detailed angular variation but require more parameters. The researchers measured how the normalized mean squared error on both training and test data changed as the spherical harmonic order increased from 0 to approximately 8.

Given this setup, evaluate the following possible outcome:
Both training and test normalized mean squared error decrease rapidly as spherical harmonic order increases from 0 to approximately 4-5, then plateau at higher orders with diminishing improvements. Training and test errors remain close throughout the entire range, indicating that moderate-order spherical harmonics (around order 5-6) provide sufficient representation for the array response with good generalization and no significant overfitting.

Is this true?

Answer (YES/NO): NO